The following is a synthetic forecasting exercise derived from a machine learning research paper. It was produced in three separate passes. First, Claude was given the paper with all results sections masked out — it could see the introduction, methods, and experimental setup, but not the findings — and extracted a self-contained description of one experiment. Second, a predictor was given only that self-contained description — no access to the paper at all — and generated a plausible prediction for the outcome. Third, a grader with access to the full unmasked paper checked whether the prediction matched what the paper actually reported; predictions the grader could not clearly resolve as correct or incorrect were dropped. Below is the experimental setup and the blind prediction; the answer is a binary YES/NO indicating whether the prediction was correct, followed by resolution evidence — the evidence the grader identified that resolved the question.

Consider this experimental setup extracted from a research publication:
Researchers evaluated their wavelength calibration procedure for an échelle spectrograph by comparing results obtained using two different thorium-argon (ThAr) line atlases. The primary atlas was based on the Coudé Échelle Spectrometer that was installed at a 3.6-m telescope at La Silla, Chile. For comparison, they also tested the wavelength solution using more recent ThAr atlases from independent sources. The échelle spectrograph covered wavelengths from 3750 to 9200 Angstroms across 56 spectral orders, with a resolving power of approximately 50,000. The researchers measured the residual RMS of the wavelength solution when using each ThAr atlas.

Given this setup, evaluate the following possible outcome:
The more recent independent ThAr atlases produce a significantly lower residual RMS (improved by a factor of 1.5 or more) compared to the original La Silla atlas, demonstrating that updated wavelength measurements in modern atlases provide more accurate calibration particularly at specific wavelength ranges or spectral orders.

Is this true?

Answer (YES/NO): NO